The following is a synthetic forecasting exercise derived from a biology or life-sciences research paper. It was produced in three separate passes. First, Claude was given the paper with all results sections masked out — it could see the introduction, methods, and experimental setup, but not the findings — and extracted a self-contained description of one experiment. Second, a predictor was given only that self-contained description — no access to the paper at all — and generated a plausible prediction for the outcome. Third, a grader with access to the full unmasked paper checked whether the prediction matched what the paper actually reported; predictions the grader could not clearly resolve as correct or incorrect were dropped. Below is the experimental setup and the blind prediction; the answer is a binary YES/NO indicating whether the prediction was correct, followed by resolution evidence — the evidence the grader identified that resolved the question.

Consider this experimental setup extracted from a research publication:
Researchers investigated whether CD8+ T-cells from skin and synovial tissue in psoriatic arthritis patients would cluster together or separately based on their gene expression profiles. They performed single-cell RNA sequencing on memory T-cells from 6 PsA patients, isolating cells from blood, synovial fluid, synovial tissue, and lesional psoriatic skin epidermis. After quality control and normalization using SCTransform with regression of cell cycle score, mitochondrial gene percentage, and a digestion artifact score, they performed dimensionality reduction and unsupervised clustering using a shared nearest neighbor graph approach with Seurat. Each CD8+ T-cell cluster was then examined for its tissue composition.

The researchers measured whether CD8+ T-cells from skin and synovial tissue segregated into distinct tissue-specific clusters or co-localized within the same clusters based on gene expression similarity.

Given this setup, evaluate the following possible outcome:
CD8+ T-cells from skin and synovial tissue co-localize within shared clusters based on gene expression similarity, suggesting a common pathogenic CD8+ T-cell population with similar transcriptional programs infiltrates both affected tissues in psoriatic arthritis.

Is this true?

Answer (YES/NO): NO